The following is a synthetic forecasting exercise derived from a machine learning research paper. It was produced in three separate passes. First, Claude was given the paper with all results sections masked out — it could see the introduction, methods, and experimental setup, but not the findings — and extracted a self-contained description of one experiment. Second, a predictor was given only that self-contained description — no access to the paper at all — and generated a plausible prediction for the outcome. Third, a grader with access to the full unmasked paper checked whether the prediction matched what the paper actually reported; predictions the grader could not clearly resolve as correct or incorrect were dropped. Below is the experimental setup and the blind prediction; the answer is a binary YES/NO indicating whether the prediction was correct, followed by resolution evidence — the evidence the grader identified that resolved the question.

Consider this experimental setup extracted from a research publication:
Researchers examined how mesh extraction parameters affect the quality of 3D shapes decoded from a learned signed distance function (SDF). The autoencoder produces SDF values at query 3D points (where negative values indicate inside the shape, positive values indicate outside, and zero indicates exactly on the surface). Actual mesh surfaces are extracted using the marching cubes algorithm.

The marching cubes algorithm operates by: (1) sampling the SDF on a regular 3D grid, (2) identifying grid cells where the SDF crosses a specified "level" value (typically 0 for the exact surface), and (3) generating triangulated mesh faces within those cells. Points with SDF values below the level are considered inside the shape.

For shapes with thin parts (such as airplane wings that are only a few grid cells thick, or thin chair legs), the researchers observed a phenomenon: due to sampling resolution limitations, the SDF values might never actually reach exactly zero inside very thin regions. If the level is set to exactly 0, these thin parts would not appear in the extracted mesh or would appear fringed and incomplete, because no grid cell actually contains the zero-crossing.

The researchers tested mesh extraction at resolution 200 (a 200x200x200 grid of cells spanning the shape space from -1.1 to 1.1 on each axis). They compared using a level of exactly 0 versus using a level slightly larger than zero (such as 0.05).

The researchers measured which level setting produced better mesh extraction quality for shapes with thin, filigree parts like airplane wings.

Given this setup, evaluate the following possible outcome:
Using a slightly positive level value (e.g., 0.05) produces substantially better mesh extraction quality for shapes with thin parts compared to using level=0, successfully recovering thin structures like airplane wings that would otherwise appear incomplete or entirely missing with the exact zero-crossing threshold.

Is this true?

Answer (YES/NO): NO